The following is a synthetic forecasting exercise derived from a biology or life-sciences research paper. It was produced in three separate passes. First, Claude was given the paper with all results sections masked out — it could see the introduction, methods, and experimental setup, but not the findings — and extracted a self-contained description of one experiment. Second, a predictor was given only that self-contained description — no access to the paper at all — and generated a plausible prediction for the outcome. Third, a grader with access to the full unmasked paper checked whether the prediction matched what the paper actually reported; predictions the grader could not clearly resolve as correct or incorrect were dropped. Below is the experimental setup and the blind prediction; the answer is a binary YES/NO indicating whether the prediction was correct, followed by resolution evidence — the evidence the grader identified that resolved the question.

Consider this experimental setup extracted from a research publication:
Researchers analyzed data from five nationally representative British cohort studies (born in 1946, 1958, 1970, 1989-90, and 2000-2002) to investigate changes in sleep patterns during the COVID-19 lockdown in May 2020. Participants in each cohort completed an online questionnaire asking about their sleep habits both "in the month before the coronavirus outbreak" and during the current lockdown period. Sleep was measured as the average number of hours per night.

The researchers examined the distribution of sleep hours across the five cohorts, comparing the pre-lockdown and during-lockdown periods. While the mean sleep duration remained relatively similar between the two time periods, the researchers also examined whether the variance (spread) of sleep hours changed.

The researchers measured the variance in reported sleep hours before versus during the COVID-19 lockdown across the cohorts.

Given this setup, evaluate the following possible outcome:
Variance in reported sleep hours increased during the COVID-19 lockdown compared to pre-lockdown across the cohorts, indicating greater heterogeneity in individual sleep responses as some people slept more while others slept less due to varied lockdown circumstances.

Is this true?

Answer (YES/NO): YES